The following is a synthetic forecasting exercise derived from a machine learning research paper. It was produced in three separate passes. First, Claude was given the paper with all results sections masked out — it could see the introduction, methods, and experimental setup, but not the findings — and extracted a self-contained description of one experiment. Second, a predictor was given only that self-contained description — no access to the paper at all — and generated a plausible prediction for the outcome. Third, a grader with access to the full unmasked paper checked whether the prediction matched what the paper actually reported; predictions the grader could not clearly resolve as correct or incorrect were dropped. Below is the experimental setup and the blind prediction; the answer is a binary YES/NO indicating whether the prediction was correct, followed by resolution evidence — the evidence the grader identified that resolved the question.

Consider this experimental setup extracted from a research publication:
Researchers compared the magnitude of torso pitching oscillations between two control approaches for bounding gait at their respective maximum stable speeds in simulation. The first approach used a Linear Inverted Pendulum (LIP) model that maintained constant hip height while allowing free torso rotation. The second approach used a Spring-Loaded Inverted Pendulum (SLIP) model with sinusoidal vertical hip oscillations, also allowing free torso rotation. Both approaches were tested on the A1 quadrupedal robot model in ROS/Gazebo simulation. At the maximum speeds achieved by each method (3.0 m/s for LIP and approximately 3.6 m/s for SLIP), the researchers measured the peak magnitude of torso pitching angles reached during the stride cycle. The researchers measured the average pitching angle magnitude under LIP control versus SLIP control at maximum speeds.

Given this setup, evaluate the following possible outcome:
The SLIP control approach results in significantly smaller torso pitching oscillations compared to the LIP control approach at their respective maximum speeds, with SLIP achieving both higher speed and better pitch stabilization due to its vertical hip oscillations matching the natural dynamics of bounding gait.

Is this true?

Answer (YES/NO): NO